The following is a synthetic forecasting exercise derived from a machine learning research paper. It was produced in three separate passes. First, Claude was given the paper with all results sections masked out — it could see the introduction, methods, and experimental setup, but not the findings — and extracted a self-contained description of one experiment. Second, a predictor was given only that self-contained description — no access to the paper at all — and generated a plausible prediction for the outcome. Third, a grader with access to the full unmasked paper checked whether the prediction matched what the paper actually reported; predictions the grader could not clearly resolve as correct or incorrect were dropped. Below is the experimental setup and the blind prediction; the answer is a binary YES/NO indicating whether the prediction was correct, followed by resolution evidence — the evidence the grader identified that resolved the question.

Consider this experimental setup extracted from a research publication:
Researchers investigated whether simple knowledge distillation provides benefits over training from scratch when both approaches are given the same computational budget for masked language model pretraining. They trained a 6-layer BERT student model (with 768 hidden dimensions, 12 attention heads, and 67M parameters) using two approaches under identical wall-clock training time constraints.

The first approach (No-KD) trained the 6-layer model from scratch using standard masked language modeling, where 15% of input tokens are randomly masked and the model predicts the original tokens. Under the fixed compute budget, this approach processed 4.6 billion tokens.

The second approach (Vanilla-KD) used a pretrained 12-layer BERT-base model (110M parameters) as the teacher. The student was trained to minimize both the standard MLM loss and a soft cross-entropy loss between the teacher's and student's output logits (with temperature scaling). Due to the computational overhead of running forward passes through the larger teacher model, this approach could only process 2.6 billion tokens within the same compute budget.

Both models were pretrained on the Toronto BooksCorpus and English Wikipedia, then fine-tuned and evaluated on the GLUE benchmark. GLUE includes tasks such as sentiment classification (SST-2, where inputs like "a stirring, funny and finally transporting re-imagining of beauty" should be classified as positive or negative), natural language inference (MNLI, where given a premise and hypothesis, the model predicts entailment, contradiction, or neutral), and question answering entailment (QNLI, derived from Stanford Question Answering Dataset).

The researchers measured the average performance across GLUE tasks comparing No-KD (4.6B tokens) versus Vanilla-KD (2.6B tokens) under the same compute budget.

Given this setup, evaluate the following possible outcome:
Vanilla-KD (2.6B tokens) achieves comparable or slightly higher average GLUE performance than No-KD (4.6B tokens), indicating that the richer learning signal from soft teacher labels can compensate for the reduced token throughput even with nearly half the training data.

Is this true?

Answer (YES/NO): NO